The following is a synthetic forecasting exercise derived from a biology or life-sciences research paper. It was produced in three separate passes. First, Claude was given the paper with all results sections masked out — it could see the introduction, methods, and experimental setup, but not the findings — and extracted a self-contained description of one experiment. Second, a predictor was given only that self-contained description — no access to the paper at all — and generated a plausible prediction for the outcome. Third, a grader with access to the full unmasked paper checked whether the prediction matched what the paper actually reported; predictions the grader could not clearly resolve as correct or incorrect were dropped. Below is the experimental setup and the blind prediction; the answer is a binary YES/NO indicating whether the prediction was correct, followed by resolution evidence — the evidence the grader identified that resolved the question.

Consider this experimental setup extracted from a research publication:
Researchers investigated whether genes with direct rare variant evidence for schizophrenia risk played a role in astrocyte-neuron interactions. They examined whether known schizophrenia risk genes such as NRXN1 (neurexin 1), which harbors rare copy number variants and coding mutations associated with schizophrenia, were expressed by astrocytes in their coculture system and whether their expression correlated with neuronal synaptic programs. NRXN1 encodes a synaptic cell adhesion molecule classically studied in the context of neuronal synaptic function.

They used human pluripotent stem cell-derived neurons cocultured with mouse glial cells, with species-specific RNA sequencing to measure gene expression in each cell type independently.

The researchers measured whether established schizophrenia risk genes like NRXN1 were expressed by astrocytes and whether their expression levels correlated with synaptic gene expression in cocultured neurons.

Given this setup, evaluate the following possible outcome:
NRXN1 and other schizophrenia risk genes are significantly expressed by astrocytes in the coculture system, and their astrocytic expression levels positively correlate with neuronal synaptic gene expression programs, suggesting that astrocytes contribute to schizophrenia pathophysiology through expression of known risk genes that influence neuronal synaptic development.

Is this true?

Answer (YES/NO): YES